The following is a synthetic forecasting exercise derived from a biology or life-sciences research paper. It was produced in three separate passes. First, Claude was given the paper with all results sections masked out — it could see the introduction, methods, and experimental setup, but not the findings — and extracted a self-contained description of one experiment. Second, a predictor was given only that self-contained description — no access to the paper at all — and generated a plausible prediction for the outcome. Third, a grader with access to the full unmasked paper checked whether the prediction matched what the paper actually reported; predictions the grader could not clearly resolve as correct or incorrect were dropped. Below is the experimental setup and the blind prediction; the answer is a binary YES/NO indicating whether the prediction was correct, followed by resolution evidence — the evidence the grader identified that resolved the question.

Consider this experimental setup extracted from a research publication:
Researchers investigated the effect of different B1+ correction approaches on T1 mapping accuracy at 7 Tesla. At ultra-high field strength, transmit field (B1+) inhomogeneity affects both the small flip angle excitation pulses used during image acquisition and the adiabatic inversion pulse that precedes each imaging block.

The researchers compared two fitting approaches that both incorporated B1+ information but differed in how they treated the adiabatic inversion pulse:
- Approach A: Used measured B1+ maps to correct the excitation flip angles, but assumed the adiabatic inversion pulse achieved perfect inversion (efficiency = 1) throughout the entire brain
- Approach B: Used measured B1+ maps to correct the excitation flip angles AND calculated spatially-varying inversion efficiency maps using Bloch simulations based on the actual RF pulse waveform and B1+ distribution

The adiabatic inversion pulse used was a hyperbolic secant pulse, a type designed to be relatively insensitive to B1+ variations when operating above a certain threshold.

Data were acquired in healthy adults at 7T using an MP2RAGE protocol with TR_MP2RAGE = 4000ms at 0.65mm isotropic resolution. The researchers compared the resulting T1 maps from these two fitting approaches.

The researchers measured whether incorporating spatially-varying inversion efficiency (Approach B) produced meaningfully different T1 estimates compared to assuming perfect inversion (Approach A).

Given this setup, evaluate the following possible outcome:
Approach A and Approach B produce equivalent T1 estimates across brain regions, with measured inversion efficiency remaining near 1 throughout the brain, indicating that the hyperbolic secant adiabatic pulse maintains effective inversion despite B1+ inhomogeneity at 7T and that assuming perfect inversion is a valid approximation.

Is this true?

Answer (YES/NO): YES